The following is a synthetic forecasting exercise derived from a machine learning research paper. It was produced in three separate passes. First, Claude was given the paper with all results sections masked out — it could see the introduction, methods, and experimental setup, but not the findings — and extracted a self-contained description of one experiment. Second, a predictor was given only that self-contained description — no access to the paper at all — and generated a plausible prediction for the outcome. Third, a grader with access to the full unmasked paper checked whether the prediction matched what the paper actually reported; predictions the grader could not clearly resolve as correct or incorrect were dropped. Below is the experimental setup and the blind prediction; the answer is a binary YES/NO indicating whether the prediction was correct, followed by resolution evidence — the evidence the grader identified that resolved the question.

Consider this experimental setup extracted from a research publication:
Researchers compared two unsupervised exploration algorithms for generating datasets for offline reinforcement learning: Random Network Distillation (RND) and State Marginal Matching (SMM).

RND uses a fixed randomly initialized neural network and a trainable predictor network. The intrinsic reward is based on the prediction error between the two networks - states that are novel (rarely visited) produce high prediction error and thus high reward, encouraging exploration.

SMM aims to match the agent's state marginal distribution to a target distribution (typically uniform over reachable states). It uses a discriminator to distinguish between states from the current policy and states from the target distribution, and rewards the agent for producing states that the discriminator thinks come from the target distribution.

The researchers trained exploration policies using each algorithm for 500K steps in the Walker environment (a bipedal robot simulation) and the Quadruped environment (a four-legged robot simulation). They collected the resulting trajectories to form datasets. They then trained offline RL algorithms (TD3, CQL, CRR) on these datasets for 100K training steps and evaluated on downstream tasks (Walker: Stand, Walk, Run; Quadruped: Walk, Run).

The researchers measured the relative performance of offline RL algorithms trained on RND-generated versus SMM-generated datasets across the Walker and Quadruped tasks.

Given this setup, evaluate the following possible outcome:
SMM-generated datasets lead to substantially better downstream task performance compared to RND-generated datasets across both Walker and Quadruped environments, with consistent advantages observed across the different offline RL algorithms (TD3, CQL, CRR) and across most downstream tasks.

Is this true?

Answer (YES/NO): NO